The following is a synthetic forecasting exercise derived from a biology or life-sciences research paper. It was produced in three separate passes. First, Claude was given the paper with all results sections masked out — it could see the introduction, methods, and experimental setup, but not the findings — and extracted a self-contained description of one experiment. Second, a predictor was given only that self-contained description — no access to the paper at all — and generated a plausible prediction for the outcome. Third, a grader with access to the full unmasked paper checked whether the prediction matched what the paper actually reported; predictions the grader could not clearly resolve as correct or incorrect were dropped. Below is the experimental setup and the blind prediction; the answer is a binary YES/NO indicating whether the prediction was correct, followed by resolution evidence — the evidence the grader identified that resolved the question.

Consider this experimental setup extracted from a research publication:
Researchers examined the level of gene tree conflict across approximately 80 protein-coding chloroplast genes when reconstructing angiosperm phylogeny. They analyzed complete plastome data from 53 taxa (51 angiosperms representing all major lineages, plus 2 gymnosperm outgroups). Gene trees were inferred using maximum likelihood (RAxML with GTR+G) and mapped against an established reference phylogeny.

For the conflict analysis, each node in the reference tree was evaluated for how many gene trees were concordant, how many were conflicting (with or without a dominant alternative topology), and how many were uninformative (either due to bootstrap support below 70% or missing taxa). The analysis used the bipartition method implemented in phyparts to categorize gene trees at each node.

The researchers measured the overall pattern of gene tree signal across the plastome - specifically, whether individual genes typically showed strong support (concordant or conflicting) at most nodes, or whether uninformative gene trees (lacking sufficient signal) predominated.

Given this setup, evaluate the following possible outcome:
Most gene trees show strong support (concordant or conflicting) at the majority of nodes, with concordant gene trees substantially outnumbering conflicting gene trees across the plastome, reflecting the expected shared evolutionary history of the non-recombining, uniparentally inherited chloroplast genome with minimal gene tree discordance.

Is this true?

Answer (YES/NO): NO